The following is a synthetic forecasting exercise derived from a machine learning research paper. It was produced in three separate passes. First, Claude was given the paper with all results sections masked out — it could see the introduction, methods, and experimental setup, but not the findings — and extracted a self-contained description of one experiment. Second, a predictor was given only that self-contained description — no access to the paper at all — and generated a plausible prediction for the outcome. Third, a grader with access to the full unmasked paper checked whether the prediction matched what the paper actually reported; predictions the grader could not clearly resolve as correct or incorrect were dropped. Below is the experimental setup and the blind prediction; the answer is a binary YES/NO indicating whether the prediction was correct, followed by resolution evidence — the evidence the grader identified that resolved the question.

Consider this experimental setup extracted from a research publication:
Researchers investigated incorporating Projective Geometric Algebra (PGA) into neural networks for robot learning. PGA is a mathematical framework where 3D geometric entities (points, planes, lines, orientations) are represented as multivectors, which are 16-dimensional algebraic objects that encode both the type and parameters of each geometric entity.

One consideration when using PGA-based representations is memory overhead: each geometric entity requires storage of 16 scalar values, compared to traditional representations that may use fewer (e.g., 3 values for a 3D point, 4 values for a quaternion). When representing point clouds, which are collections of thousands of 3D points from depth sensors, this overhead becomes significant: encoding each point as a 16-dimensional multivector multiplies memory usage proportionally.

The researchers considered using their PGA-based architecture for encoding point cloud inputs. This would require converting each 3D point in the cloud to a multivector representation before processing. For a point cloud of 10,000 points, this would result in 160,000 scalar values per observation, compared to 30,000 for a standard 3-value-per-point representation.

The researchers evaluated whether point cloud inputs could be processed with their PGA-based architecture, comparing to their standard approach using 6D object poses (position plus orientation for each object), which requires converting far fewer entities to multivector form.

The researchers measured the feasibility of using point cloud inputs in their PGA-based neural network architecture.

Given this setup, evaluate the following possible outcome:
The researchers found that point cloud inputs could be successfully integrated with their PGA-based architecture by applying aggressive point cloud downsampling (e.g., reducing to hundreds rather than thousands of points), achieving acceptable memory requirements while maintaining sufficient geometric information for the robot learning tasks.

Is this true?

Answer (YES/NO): NO